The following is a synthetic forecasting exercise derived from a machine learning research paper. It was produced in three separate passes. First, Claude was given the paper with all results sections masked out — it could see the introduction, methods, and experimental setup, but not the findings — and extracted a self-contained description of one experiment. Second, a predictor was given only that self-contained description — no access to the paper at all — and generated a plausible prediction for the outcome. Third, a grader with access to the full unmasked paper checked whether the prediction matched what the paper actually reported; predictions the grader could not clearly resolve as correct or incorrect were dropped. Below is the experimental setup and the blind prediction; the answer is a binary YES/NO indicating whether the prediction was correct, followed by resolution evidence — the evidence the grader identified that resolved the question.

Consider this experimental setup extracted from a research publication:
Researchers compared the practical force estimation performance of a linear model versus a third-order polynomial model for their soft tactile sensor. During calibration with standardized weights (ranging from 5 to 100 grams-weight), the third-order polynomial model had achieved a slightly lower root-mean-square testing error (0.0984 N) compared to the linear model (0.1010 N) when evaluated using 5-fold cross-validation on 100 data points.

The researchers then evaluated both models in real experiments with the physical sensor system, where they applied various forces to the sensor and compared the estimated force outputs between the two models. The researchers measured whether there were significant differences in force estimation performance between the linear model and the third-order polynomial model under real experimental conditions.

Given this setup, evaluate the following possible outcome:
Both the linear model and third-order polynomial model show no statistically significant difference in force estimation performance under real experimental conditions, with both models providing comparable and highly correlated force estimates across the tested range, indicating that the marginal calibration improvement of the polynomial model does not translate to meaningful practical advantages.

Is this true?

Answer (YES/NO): YES